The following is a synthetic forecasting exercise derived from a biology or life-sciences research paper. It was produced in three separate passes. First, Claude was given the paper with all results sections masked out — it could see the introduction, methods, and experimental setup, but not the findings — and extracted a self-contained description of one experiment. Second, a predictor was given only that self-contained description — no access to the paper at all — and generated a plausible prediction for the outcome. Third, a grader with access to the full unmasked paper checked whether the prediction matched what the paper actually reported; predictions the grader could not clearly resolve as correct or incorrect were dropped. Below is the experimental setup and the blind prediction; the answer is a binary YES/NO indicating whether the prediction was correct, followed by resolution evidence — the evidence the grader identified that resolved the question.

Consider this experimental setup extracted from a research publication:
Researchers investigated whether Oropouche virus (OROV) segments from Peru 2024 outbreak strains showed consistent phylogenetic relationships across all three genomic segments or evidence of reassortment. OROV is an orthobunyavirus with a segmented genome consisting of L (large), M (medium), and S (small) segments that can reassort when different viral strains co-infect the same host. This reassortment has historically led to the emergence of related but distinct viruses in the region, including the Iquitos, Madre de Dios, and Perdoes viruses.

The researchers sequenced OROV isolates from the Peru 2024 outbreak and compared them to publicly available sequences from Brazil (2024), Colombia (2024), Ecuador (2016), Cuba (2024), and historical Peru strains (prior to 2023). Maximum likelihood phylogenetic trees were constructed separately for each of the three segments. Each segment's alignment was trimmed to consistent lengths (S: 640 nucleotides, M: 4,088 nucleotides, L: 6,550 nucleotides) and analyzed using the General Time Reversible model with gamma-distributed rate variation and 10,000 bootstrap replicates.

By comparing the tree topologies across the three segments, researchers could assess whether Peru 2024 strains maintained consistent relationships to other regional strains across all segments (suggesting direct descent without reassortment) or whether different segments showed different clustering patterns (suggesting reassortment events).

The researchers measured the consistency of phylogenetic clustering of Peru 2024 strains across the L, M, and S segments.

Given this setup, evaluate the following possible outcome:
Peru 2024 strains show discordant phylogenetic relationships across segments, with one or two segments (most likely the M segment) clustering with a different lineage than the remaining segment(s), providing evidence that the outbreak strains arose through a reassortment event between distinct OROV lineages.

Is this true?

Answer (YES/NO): NO